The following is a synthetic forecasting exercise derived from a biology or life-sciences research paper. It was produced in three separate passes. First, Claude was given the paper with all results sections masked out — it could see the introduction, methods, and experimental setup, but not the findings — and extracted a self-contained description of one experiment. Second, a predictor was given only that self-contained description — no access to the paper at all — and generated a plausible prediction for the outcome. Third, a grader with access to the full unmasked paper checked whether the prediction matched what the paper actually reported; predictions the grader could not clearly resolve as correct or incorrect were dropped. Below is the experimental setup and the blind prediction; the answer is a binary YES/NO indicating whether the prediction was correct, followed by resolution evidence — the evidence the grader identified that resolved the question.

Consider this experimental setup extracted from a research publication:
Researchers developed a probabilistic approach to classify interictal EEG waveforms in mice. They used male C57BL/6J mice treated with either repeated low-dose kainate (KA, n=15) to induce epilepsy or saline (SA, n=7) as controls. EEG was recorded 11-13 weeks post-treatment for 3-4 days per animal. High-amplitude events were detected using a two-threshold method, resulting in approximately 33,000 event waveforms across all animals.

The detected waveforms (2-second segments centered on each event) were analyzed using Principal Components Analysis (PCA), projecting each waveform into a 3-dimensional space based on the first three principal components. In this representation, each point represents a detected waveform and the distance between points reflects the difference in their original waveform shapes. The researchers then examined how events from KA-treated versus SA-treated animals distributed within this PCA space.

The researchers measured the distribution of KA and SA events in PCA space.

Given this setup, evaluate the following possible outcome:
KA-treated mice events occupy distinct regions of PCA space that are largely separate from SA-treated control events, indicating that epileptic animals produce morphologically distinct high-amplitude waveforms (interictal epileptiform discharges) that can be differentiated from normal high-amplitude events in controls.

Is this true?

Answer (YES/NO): NO